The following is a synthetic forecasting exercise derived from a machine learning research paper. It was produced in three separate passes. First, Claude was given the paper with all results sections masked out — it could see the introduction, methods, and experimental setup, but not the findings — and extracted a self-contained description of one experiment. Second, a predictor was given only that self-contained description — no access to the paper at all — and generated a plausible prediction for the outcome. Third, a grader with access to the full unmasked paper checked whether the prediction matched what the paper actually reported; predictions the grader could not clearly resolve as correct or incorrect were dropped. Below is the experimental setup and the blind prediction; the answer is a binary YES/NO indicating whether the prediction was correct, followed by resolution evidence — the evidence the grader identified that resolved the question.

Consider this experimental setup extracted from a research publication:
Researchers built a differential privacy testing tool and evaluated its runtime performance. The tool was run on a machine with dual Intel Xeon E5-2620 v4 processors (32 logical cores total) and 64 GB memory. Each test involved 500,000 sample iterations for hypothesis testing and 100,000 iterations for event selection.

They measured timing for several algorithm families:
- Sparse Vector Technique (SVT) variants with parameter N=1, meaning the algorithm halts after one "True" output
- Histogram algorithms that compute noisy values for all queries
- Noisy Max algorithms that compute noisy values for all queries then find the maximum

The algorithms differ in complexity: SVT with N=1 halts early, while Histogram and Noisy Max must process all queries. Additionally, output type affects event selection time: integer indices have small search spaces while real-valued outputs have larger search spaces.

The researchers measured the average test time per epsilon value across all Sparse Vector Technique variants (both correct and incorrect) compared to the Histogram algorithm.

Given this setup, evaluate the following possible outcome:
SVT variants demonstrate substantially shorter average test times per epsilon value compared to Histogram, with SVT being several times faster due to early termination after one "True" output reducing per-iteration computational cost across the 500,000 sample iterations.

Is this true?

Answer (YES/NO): NO